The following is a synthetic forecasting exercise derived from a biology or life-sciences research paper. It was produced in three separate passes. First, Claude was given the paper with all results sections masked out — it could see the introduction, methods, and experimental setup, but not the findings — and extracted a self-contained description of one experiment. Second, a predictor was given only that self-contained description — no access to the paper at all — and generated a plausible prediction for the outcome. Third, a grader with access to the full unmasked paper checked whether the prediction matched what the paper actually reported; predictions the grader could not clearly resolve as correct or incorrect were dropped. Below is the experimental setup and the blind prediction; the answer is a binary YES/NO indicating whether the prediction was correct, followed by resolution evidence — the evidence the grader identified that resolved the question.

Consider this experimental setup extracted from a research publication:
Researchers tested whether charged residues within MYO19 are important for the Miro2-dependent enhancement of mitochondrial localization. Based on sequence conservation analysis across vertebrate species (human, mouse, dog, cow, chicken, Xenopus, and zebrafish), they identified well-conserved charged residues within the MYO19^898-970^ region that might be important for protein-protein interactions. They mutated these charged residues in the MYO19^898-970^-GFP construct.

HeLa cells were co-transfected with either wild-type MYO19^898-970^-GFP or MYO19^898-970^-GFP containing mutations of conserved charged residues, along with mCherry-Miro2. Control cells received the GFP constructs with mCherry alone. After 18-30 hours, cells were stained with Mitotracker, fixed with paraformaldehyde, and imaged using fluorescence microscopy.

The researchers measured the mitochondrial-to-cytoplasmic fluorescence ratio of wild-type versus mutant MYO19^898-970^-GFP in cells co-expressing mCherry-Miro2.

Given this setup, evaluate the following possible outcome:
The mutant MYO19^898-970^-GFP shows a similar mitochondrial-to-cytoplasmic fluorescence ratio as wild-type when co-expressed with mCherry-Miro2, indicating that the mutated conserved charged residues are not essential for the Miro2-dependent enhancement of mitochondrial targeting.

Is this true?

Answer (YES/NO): NO